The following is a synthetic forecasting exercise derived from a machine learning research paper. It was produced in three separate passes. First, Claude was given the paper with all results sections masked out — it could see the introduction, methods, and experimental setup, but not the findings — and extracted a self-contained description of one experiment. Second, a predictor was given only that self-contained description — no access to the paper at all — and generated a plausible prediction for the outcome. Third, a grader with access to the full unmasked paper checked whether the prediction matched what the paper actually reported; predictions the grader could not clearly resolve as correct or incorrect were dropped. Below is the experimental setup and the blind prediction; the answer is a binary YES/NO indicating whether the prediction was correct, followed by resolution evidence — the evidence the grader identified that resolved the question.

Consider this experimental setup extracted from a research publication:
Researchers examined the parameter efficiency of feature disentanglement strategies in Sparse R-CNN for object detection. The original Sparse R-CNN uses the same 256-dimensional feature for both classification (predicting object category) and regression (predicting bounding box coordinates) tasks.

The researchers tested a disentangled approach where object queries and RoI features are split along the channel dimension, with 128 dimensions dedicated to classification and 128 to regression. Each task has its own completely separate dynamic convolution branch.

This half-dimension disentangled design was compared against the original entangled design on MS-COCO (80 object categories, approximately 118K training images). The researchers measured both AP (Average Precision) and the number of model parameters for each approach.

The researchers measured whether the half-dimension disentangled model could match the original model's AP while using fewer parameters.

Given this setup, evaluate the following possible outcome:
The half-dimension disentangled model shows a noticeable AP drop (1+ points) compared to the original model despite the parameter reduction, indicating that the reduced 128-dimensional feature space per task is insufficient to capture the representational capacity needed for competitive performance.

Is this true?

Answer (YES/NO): NO